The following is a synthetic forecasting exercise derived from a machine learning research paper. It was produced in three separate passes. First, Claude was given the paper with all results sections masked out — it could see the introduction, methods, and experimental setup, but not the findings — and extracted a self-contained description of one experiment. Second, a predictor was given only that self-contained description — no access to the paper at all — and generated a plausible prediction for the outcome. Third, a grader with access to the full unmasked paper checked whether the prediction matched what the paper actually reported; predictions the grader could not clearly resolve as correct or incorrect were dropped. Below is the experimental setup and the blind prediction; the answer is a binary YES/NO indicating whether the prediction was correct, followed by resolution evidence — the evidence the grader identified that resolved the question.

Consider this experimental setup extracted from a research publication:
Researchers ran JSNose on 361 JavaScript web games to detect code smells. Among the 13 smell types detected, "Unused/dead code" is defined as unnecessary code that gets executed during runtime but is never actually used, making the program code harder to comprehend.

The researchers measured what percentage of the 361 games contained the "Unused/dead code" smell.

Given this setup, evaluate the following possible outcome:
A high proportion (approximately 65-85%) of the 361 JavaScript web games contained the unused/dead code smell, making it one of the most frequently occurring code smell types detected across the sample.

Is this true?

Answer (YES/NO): NO